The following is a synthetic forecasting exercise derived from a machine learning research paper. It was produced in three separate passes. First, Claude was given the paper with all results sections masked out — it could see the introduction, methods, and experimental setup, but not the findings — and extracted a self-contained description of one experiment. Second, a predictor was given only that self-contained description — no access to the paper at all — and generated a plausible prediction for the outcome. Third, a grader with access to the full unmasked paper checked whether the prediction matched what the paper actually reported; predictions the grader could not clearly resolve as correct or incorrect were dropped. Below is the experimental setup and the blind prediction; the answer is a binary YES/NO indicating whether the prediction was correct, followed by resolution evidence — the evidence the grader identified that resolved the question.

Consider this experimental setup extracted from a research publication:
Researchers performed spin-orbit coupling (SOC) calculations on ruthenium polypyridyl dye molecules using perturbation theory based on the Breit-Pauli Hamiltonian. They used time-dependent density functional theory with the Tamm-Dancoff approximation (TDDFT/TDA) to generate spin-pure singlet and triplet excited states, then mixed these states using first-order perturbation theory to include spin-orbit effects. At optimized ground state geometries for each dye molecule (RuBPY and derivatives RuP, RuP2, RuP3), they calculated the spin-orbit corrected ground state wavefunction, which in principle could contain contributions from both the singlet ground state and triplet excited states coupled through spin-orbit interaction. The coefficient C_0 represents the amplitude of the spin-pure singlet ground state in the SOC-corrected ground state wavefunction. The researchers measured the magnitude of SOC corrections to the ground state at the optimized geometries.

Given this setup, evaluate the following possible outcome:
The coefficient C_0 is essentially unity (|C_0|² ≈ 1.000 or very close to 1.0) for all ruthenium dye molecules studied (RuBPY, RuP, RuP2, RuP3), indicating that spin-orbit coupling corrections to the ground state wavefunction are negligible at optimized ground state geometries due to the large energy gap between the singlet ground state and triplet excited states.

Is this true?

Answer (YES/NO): YES